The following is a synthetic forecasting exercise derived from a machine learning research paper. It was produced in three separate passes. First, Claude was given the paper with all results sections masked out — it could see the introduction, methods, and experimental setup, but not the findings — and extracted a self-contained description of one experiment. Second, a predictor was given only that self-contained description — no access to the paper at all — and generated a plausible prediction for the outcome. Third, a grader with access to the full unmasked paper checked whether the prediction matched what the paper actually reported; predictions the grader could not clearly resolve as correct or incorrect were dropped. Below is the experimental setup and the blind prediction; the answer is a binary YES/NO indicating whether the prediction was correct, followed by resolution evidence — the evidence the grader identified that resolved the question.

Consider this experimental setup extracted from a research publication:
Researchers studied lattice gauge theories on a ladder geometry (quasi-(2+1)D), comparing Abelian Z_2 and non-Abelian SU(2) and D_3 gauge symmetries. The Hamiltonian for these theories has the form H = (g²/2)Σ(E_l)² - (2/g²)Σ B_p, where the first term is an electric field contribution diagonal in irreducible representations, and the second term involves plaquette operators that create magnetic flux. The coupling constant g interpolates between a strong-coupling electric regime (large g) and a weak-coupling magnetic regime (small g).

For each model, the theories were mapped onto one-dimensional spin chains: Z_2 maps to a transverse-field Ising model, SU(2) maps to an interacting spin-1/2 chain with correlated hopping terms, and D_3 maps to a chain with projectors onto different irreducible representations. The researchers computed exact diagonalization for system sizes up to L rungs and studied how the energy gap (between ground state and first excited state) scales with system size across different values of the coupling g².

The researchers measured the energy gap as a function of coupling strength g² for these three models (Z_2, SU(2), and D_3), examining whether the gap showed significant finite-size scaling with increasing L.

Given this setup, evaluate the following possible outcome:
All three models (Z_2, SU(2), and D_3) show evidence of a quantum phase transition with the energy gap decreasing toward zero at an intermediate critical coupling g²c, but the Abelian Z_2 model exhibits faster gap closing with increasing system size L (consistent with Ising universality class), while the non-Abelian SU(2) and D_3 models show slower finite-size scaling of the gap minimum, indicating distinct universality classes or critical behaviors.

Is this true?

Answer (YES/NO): NO